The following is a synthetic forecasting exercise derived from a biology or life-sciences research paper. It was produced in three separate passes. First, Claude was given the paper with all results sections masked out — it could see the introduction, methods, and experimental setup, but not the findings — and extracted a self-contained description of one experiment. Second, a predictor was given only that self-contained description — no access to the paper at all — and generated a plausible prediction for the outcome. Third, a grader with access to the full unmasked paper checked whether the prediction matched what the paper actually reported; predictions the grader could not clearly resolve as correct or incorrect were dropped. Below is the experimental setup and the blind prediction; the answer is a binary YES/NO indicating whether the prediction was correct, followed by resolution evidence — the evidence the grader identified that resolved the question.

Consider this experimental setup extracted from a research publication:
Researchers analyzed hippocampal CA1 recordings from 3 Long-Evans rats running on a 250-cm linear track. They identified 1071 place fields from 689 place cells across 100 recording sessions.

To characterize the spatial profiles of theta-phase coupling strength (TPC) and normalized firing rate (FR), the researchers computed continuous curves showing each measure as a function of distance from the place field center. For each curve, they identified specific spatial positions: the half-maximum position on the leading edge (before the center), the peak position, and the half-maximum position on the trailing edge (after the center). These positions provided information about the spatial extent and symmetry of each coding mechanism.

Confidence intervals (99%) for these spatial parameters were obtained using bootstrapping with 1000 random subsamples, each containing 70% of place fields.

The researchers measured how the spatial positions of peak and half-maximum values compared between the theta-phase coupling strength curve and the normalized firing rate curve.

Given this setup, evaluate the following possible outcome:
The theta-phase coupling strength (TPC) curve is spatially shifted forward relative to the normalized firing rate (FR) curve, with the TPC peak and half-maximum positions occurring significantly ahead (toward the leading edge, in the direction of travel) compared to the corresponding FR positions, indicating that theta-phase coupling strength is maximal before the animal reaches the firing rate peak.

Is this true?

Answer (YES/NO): YES